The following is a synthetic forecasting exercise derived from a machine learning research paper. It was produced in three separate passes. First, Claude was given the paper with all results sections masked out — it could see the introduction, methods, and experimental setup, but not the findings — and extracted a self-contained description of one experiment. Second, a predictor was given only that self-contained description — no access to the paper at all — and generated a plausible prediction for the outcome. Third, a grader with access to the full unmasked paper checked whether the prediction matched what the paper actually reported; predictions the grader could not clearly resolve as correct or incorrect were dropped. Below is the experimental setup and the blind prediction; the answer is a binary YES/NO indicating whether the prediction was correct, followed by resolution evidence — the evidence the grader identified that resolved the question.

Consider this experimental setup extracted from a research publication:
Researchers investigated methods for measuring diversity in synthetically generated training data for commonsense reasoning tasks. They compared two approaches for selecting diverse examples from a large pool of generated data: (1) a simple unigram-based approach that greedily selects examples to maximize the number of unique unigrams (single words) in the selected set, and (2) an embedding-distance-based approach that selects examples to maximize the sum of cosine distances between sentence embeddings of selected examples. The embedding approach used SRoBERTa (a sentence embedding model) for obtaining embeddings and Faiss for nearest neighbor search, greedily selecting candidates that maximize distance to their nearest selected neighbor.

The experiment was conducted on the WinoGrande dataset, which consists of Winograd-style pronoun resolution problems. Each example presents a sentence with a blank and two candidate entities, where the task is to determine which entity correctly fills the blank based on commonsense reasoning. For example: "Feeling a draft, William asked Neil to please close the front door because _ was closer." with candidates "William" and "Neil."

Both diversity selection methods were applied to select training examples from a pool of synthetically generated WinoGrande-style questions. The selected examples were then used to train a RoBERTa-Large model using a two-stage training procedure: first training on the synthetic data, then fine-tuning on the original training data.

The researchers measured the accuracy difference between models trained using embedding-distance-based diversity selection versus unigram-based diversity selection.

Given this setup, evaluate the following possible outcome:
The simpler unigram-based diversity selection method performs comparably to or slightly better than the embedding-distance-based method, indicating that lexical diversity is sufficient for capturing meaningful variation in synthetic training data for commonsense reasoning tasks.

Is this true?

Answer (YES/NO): YES